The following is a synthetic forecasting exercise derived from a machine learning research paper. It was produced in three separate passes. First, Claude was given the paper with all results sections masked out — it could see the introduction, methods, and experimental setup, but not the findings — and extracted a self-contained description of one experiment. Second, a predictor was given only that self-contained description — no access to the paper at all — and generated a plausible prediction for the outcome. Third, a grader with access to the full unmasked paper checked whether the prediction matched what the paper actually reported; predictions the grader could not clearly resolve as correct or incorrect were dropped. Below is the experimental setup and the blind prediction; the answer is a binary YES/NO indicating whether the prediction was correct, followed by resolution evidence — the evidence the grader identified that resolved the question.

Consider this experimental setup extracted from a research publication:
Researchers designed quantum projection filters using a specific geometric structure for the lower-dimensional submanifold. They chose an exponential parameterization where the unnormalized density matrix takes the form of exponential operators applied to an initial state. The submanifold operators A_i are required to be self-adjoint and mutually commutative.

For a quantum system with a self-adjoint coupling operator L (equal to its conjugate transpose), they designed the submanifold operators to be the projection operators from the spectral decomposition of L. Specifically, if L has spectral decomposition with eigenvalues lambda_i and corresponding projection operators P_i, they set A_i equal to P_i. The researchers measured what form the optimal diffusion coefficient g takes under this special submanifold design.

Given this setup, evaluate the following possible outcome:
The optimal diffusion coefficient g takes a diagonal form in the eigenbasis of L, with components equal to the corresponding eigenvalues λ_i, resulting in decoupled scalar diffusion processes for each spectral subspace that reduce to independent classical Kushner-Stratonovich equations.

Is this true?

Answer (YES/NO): NO